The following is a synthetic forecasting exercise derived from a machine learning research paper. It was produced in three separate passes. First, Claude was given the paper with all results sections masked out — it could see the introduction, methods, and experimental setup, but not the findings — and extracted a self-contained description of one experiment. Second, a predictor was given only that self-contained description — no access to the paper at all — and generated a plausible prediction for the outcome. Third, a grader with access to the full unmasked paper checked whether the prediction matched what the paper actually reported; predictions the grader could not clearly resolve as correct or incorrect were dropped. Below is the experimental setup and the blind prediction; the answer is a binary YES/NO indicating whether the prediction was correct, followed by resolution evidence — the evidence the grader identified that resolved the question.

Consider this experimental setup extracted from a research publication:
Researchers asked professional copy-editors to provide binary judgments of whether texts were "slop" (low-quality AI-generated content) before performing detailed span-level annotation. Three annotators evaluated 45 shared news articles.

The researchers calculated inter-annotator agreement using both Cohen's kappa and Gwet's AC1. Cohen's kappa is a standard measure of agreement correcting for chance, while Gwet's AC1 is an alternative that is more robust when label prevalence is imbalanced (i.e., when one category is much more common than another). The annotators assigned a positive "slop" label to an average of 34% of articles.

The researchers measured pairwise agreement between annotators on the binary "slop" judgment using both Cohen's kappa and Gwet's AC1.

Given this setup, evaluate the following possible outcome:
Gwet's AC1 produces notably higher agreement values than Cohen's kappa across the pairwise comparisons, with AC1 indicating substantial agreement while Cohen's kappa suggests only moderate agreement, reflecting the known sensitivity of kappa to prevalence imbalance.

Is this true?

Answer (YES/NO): NO